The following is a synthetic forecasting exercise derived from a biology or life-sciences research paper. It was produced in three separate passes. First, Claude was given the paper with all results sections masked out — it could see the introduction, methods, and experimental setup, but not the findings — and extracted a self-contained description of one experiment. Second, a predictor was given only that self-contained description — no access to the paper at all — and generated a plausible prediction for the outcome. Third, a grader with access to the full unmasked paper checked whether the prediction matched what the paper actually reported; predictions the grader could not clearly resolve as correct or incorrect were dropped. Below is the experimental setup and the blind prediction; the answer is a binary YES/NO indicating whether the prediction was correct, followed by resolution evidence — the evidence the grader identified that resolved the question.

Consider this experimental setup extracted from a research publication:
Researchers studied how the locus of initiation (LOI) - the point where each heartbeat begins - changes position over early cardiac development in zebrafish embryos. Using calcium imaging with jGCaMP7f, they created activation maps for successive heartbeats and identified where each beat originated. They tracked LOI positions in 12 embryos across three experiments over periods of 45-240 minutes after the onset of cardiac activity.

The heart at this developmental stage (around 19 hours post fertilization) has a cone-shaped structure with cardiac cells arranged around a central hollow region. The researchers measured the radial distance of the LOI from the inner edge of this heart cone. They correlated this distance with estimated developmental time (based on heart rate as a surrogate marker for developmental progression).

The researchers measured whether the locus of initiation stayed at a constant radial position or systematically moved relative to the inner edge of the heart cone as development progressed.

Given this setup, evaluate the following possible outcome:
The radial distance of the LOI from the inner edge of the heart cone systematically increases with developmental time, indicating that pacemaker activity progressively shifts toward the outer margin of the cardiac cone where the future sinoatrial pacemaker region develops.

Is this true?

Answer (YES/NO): NO